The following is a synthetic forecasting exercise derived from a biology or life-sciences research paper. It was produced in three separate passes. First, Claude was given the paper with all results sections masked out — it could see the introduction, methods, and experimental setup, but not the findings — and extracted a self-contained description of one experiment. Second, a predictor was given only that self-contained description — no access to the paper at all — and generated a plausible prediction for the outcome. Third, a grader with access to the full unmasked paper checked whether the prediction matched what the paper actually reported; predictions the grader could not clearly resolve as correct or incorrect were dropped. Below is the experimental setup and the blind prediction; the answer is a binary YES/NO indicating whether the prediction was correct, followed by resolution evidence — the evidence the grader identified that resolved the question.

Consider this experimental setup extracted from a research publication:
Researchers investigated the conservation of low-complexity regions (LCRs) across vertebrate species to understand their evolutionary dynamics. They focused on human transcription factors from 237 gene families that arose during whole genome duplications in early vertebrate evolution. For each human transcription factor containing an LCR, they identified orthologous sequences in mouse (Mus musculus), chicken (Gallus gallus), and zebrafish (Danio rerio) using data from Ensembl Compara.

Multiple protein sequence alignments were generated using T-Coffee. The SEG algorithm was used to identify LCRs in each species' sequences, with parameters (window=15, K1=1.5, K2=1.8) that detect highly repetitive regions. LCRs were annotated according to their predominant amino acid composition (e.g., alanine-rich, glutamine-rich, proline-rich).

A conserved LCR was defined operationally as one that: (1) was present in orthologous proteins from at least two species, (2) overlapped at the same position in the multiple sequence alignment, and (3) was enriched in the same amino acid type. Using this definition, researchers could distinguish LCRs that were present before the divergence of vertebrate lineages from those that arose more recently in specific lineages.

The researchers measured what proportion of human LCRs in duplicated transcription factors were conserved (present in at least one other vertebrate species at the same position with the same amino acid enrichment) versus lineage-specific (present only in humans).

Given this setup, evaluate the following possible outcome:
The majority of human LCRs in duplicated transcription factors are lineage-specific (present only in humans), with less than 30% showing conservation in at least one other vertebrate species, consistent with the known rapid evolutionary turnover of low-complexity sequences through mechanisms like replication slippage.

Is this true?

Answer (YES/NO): YES